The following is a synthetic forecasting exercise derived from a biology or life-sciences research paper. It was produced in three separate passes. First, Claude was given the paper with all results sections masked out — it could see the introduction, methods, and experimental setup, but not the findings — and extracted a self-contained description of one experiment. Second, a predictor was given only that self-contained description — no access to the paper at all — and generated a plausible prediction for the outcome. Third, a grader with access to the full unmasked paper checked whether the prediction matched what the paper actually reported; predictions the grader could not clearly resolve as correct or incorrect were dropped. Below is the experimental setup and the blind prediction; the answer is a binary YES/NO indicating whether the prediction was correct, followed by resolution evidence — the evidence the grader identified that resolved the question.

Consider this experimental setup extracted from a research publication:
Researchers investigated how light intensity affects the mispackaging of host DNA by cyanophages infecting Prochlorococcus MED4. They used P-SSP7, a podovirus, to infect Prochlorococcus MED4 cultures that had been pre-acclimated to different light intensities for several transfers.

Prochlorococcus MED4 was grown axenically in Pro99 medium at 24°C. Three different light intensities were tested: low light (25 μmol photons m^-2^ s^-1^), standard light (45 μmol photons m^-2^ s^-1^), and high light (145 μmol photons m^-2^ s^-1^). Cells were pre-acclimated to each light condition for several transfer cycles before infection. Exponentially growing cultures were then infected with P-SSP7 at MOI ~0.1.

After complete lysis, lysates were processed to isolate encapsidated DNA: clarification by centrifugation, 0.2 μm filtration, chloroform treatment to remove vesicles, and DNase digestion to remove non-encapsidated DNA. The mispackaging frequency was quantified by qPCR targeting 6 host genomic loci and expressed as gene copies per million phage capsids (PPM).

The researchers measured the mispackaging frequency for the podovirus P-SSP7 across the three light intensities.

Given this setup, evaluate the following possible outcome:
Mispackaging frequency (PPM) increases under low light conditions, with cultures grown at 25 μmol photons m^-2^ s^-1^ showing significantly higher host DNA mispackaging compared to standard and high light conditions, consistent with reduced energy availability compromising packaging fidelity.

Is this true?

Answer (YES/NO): NO